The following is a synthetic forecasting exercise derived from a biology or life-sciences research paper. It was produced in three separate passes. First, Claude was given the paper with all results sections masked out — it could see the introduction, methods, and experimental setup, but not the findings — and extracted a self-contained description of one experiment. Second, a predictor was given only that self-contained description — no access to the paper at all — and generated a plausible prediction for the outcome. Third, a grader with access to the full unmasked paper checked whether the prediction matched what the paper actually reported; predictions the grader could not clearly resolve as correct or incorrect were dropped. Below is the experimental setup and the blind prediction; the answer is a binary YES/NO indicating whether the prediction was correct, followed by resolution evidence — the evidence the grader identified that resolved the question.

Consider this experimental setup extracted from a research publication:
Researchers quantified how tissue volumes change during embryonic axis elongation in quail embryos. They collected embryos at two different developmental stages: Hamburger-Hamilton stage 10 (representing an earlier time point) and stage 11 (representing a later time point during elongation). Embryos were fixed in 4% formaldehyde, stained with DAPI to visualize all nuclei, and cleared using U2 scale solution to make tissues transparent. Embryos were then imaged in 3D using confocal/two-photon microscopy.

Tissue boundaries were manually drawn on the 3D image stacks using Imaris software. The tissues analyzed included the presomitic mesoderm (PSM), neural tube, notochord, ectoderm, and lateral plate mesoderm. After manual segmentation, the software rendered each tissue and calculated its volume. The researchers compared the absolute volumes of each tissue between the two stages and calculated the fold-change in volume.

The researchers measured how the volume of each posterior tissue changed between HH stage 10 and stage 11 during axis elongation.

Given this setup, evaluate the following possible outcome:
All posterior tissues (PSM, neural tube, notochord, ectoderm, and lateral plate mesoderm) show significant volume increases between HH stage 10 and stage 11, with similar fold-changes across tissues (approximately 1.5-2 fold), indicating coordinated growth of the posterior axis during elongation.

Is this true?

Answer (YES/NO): NO